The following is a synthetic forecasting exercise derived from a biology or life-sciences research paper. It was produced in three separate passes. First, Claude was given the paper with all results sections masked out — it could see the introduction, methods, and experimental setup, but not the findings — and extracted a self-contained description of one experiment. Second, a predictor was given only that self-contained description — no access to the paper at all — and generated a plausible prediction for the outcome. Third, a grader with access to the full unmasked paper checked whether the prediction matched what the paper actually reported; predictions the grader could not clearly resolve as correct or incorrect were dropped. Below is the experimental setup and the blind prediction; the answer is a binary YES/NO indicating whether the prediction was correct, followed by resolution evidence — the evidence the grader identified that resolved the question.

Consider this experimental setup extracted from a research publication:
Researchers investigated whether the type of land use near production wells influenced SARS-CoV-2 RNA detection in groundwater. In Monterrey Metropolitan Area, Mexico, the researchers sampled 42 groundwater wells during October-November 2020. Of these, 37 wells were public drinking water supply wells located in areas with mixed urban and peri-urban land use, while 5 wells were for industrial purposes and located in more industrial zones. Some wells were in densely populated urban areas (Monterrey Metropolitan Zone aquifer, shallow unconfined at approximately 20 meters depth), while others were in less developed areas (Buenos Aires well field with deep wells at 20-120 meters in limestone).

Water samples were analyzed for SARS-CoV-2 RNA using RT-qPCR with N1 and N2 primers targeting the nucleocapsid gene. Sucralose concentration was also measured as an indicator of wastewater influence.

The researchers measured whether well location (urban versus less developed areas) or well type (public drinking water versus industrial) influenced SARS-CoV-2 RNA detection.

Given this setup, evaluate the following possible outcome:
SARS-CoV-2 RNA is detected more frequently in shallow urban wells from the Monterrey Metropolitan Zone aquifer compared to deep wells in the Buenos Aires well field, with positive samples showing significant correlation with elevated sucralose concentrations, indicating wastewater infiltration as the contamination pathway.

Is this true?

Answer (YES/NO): YES